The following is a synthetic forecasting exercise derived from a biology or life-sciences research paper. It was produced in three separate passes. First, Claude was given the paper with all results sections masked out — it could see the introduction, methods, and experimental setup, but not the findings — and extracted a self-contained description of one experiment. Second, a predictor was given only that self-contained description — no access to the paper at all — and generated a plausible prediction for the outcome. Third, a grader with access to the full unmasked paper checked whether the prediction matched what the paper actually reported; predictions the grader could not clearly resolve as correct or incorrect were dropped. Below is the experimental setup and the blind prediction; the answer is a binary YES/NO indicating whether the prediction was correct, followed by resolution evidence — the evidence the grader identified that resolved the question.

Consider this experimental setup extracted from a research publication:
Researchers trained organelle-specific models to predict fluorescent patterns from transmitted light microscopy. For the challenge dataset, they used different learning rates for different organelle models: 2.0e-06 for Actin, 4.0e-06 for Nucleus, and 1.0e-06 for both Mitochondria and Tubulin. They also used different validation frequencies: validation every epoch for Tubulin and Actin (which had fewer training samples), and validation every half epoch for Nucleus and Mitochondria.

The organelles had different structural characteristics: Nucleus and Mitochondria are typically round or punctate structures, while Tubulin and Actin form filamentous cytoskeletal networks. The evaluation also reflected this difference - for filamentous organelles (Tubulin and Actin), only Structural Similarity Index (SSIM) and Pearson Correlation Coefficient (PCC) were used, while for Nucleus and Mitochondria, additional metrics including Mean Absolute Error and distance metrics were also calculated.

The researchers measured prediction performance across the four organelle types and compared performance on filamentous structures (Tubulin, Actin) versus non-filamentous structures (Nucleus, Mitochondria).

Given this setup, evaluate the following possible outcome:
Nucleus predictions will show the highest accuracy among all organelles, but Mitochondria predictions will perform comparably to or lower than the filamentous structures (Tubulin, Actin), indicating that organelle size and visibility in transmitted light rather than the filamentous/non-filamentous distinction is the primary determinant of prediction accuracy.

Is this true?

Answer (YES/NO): YES